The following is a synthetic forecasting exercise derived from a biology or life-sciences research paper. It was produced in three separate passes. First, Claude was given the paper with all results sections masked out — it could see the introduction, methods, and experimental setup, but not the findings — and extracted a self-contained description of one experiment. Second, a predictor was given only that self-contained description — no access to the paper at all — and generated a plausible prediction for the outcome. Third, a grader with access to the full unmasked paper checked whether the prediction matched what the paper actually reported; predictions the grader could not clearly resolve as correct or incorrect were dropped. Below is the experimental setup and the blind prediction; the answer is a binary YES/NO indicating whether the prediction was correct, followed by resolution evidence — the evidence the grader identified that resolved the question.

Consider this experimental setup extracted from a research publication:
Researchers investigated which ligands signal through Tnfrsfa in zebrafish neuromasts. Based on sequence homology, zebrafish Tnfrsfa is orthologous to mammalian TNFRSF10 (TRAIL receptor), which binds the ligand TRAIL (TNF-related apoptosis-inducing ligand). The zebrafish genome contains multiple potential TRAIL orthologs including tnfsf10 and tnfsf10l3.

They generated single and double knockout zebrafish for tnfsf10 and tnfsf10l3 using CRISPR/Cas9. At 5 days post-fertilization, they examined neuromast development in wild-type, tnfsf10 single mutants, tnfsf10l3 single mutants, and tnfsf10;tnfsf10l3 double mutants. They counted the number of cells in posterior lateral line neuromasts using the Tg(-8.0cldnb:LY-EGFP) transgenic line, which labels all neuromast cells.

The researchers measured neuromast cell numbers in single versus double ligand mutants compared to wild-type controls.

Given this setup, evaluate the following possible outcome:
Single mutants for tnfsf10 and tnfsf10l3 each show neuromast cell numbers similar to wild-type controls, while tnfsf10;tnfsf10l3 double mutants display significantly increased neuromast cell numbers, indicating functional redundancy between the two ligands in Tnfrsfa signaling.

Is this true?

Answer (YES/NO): NO